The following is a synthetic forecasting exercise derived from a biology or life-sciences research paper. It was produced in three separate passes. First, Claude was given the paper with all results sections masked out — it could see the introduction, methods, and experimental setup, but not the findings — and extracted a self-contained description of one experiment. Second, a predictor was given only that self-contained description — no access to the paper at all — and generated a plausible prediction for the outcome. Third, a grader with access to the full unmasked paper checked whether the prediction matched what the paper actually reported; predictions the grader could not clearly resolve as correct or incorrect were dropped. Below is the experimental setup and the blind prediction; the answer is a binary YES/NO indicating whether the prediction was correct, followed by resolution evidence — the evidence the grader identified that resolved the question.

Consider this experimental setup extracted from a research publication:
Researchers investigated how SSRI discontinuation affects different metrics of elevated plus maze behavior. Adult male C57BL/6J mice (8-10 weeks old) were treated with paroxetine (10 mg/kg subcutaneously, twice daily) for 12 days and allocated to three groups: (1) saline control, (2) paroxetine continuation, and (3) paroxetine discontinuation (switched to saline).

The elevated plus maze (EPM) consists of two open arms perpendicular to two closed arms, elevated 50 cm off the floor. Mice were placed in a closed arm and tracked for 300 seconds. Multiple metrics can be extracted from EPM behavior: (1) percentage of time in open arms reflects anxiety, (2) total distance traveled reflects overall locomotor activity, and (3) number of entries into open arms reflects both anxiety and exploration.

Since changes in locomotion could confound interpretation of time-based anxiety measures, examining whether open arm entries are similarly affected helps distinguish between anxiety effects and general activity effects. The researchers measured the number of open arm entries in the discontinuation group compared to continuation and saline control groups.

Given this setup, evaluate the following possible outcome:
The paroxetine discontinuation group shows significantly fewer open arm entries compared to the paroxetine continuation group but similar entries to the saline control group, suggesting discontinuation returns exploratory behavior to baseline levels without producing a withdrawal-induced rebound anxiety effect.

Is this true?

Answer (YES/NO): NO